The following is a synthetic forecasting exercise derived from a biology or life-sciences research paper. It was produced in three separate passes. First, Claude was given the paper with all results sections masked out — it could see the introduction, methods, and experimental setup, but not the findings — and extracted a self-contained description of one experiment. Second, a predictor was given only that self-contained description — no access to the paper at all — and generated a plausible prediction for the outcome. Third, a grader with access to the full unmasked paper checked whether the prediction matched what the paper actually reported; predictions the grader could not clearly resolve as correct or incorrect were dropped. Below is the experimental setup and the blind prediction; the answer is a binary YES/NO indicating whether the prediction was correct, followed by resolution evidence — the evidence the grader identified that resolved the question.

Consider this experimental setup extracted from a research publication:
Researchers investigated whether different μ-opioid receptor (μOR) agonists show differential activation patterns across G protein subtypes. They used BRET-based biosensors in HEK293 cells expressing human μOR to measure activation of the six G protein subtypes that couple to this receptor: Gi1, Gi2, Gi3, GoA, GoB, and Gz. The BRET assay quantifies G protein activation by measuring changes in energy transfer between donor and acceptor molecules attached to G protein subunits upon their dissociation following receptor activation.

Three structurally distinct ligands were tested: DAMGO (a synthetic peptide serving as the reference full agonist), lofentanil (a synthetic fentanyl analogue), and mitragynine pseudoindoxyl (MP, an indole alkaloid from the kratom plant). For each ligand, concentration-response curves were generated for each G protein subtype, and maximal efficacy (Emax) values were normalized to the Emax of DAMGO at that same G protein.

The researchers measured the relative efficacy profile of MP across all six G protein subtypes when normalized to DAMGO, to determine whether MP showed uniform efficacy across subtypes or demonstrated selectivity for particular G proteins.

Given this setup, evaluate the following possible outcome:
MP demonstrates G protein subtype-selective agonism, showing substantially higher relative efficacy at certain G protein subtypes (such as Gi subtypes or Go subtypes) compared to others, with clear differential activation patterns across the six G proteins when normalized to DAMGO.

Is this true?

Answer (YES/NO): NO